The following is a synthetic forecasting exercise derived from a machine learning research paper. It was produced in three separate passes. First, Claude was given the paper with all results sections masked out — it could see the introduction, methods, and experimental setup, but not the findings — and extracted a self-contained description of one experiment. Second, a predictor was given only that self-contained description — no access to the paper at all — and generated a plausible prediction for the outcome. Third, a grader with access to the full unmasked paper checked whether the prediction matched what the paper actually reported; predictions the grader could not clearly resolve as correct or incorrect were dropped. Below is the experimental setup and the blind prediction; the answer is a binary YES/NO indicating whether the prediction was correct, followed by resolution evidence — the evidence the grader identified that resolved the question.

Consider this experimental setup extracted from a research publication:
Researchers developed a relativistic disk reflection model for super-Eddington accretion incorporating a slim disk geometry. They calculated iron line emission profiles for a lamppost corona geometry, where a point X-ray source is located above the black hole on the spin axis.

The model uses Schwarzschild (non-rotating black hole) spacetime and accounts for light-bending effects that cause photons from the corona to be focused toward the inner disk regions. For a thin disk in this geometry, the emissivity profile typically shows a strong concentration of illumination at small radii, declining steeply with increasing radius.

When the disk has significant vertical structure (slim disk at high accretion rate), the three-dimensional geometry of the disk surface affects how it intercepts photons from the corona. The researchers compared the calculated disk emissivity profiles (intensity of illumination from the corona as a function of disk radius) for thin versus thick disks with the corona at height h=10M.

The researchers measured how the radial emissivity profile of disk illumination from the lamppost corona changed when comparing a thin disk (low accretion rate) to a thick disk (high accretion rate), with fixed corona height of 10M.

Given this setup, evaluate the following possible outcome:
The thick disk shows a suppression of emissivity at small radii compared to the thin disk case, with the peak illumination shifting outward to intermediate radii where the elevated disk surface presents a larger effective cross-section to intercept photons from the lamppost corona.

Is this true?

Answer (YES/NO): NO